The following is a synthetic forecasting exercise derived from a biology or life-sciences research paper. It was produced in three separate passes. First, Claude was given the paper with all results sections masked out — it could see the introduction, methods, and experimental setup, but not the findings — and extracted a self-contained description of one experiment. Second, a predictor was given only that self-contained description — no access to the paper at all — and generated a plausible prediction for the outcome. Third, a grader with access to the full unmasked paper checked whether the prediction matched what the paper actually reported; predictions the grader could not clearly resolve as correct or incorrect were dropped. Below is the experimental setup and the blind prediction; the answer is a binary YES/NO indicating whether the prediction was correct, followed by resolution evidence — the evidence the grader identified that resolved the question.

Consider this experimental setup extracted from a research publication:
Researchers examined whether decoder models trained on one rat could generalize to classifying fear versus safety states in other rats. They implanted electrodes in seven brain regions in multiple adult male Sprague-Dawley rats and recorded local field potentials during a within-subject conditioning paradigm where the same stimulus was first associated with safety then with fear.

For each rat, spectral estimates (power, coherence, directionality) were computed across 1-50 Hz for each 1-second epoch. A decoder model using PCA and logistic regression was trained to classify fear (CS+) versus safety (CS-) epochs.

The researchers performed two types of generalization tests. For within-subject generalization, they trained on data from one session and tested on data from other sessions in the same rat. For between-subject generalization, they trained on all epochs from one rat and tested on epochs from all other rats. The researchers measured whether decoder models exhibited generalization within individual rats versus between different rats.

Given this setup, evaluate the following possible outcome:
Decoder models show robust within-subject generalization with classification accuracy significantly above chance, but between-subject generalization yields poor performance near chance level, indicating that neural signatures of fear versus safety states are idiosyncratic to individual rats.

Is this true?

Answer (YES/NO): YES